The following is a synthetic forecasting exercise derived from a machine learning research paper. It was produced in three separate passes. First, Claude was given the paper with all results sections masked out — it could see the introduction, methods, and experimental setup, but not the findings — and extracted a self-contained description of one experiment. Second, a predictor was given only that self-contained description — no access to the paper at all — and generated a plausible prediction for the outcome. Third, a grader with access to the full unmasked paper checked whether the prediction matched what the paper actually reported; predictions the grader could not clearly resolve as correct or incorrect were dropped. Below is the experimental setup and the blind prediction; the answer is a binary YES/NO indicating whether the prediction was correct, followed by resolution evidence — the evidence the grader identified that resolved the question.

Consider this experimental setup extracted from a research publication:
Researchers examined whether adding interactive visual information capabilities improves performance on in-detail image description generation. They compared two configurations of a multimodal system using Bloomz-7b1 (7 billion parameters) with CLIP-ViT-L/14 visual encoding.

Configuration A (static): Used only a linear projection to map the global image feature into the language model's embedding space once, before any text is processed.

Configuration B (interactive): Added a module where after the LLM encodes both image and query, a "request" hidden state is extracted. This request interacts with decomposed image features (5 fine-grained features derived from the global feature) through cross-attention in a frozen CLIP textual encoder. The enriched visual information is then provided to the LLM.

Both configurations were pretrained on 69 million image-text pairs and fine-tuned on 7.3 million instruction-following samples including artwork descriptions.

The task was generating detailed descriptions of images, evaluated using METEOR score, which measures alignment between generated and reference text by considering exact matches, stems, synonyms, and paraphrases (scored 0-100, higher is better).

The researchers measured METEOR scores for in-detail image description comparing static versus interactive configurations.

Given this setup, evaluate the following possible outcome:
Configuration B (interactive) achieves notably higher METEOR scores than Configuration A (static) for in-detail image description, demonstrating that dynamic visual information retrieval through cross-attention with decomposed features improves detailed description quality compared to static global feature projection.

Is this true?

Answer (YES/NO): YES